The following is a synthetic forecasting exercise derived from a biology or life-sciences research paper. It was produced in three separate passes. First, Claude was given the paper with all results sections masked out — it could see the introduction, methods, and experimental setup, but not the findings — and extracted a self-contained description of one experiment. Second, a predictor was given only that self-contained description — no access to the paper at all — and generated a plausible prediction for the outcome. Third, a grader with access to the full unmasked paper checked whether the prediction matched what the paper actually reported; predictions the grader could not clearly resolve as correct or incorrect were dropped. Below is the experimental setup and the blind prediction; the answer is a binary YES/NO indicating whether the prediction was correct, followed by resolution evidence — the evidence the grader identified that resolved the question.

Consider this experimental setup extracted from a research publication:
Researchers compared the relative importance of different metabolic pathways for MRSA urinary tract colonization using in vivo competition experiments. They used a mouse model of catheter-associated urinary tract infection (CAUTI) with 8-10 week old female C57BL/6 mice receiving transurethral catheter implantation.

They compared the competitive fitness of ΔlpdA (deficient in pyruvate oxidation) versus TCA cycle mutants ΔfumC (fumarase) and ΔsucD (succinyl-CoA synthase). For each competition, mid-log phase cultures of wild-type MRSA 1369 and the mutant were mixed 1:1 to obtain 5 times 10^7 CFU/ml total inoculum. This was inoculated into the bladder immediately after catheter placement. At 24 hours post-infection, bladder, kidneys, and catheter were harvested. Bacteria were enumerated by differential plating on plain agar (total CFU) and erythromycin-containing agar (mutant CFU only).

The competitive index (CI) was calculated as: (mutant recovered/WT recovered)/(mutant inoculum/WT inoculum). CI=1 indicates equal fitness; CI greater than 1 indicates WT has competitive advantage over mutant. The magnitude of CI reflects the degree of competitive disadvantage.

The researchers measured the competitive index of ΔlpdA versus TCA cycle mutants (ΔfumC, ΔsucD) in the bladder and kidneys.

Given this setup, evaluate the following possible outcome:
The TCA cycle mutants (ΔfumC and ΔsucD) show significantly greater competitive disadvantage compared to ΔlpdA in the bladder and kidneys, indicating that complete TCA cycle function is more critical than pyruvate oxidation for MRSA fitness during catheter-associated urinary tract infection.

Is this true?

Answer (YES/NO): NO